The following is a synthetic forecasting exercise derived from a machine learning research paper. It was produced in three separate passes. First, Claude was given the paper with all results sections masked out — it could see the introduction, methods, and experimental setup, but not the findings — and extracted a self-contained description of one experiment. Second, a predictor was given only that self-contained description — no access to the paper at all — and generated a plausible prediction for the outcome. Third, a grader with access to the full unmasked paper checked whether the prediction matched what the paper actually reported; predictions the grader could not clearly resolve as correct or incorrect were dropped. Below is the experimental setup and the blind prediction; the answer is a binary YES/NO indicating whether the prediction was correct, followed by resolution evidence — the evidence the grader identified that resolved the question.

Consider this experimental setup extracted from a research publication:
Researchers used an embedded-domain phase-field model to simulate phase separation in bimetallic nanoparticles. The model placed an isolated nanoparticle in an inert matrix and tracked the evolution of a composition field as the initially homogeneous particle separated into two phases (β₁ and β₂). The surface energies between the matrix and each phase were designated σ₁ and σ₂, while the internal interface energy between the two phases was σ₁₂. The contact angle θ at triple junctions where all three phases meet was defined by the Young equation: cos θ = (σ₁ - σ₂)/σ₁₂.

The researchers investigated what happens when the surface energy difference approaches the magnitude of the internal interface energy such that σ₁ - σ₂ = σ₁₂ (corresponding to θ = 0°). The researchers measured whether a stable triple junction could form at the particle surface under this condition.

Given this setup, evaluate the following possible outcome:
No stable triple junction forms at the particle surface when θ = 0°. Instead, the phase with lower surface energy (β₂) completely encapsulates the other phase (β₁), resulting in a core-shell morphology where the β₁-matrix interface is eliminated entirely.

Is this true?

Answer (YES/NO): YES